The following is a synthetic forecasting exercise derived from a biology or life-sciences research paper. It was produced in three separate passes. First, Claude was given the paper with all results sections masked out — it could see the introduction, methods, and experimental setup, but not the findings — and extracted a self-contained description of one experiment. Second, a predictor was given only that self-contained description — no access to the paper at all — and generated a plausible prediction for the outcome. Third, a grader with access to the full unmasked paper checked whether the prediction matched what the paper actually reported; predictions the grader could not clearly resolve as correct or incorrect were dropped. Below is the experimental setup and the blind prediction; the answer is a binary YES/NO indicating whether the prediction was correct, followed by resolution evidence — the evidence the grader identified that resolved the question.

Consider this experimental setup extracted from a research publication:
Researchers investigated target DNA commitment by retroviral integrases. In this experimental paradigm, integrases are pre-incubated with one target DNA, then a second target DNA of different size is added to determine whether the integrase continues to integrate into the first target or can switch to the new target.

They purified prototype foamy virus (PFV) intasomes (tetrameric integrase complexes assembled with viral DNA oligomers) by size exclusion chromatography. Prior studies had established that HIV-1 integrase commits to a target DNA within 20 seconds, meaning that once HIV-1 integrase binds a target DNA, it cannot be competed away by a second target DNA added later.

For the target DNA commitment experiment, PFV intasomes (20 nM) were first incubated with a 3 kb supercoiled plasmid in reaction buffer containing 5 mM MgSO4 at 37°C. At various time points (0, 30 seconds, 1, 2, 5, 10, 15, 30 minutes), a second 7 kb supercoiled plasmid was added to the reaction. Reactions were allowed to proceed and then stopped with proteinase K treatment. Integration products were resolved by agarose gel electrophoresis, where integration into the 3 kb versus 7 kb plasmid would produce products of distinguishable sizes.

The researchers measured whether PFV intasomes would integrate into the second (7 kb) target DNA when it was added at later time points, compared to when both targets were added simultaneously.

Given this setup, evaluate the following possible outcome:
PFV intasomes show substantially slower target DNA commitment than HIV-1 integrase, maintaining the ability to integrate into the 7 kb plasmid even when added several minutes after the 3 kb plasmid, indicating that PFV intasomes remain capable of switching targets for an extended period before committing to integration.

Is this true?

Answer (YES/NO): NO